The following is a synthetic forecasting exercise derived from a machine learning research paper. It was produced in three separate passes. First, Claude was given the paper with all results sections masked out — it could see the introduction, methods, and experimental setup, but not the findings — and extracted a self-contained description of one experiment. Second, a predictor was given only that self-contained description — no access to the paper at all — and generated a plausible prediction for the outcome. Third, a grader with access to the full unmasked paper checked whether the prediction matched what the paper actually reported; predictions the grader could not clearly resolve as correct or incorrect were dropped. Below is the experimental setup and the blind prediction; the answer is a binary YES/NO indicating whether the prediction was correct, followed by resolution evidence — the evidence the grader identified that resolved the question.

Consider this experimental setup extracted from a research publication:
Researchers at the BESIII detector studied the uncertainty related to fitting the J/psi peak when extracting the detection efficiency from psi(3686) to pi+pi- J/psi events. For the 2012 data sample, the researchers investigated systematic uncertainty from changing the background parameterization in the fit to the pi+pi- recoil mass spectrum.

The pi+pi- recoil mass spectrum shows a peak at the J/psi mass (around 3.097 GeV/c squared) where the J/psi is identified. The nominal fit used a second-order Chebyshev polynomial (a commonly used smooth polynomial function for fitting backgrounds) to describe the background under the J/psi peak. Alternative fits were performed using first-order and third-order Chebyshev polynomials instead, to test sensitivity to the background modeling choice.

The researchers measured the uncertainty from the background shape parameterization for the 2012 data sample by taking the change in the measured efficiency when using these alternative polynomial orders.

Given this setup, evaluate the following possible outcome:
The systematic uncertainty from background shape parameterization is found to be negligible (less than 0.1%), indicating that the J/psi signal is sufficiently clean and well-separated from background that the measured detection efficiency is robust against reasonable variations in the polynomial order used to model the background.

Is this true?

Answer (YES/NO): NO